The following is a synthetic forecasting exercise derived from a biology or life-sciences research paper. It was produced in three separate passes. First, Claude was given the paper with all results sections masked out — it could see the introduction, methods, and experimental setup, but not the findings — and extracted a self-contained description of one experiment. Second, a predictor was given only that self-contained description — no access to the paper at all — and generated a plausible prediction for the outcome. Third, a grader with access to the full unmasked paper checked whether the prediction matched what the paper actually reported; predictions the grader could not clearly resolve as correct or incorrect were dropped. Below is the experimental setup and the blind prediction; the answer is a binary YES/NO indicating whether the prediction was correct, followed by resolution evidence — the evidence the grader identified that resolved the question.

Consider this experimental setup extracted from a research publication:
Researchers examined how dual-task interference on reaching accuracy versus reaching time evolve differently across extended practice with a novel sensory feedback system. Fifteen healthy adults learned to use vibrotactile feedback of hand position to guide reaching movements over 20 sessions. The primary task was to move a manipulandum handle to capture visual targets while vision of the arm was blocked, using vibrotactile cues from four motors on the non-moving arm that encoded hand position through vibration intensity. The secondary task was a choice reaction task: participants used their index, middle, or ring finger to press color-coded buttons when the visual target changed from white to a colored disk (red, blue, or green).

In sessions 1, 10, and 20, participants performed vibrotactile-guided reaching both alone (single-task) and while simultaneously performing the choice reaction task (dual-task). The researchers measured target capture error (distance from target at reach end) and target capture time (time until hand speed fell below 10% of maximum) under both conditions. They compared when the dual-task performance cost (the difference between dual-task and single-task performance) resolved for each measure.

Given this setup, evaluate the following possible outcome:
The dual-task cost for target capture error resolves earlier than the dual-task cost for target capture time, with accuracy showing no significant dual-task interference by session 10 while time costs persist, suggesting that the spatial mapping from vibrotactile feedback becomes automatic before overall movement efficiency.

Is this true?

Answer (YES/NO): YES